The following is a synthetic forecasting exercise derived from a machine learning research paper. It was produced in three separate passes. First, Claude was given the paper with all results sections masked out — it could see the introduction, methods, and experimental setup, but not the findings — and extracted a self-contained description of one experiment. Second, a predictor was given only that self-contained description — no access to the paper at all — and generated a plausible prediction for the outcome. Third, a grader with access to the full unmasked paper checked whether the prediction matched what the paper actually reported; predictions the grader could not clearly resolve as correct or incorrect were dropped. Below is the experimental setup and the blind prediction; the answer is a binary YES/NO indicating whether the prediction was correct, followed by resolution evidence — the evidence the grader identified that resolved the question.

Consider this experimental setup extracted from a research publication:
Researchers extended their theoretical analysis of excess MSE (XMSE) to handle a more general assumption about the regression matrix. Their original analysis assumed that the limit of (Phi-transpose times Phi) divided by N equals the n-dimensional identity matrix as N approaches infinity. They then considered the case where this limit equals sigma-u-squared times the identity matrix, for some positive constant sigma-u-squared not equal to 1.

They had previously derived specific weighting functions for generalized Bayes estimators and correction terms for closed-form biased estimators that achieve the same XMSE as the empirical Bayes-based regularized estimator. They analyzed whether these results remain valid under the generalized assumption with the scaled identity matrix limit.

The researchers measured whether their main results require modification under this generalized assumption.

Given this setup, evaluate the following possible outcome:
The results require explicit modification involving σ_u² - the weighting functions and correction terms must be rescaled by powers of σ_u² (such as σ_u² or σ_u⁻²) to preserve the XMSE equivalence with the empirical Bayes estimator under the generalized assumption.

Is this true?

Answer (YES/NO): NO